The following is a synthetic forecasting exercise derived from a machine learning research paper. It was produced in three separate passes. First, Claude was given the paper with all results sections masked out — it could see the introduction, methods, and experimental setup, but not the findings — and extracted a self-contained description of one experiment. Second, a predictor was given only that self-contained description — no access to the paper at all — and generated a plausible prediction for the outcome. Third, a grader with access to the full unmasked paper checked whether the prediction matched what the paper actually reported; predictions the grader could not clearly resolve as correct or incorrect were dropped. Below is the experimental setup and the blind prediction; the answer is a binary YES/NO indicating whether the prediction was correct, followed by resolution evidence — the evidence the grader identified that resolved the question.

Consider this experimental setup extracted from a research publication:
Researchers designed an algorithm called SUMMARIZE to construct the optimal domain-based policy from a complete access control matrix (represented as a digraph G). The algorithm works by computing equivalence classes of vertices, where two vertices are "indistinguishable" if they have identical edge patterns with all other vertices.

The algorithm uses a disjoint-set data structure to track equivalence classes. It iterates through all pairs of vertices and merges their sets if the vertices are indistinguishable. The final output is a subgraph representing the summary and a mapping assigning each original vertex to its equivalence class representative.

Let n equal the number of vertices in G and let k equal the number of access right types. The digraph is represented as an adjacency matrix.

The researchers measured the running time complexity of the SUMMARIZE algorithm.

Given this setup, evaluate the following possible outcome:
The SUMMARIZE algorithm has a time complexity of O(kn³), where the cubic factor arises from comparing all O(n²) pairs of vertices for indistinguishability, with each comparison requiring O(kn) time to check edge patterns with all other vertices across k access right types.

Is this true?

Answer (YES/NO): YES